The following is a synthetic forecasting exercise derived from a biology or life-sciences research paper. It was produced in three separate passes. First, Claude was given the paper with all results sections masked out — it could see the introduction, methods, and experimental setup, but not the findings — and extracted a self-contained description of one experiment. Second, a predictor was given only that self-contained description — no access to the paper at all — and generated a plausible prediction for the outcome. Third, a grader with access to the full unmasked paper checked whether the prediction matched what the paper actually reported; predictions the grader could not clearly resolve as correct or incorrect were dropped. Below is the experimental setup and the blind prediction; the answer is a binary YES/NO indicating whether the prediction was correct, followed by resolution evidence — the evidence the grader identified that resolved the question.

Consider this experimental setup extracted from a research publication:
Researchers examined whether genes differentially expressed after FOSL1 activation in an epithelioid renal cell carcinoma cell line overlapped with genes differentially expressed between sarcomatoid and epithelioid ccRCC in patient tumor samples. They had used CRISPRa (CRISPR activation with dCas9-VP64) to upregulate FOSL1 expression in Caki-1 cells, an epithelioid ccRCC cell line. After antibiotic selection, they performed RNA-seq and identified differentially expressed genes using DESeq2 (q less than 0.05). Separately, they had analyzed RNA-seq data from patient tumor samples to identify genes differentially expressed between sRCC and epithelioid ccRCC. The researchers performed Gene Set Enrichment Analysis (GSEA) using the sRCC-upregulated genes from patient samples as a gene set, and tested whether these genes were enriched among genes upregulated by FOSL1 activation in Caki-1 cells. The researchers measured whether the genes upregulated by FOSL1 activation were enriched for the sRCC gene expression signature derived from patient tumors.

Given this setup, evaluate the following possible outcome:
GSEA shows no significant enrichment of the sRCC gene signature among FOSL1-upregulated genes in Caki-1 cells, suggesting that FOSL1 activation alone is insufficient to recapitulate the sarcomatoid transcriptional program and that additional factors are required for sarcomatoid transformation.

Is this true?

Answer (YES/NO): NO